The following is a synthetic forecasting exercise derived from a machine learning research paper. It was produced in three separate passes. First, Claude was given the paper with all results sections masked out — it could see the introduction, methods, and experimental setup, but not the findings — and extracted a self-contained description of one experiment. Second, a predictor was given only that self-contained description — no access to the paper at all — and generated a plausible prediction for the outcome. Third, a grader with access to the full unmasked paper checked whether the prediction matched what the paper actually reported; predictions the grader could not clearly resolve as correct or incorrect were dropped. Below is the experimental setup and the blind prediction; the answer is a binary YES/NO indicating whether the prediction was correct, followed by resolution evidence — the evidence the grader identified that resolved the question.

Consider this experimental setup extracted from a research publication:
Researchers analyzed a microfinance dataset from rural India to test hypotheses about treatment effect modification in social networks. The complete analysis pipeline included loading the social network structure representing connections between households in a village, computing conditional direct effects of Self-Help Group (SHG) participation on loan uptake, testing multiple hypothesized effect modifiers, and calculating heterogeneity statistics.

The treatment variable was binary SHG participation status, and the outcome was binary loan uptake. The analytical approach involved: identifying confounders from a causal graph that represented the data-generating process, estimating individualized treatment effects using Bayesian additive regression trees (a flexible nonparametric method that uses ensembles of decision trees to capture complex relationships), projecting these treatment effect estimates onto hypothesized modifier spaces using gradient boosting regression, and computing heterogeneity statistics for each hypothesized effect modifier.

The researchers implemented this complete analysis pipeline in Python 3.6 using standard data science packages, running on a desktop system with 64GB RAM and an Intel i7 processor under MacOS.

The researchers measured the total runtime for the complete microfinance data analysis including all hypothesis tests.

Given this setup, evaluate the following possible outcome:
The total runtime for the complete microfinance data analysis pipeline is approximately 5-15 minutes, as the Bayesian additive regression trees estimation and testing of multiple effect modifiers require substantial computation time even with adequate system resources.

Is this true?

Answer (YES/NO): YES